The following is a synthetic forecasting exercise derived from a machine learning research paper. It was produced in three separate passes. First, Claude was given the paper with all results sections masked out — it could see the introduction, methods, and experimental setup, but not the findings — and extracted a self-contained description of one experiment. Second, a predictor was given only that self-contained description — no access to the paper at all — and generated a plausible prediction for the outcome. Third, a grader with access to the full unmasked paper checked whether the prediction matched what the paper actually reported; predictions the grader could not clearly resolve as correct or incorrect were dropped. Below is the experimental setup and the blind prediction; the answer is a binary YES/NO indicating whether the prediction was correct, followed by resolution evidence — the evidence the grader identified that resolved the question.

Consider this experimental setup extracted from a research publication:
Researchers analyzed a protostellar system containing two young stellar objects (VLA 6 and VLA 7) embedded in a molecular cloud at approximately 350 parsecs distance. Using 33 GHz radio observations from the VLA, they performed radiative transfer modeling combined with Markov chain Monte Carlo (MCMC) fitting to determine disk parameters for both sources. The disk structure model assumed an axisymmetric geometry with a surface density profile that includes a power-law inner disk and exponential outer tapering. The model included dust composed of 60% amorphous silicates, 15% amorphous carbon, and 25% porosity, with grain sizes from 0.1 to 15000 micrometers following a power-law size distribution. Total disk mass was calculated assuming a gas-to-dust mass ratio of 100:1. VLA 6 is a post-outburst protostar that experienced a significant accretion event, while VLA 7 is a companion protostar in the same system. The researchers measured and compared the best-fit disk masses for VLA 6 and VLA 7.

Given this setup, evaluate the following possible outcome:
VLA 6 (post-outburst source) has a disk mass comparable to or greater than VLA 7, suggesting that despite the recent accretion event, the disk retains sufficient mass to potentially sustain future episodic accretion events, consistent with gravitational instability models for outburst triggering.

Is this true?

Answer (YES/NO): NO